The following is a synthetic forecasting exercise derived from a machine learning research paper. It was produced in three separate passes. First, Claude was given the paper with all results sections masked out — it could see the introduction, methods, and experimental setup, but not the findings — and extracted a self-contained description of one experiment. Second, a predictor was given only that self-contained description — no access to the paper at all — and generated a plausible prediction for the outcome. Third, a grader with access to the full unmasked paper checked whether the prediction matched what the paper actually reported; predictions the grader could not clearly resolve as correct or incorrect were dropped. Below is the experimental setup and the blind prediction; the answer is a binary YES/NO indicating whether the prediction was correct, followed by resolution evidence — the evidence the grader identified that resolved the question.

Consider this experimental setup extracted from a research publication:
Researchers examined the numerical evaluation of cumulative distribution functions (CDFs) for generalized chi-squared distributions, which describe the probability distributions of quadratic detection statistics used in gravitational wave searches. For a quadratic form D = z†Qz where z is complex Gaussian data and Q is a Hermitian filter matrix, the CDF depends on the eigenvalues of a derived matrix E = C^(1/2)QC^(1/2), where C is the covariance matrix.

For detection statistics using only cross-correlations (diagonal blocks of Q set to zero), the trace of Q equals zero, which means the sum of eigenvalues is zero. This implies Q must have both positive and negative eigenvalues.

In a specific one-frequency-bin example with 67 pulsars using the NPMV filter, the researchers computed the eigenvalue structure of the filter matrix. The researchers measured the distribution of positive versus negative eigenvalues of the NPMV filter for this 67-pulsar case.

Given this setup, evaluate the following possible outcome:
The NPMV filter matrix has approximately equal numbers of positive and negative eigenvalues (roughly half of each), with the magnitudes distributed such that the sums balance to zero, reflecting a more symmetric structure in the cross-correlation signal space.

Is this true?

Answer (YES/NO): NO